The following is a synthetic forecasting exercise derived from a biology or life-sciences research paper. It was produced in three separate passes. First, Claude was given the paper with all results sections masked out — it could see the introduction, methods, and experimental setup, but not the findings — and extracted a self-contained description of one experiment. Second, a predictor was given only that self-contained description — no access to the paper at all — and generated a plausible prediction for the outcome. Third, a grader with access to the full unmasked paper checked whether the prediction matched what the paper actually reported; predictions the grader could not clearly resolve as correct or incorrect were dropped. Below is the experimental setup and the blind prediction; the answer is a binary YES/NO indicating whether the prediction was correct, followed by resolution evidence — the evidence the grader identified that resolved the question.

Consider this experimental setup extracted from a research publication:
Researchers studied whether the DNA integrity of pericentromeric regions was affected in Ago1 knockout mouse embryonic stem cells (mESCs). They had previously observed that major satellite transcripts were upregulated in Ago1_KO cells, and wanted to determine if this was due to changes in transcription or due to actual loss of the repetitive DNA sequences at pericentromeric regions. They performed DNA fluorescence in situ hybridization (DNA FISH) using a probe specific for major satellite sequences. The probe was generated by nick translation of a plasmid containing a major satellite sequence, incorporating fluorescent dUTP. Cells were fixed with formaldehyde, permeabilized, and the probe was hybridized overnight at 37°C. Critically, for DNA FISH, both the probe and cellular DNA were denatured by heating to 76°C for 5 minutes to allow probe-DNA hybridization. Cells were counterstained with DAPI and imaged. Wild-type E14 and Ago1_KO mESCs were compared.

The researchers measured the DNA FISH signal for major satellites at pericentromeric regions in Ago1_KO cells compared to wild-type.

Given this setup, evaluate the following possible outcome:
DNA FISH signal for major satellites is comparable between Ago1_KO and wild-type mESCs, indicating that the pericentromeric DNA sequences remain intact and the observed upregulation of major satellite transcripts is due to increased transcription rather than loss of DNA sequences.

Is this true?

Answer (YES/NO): YES